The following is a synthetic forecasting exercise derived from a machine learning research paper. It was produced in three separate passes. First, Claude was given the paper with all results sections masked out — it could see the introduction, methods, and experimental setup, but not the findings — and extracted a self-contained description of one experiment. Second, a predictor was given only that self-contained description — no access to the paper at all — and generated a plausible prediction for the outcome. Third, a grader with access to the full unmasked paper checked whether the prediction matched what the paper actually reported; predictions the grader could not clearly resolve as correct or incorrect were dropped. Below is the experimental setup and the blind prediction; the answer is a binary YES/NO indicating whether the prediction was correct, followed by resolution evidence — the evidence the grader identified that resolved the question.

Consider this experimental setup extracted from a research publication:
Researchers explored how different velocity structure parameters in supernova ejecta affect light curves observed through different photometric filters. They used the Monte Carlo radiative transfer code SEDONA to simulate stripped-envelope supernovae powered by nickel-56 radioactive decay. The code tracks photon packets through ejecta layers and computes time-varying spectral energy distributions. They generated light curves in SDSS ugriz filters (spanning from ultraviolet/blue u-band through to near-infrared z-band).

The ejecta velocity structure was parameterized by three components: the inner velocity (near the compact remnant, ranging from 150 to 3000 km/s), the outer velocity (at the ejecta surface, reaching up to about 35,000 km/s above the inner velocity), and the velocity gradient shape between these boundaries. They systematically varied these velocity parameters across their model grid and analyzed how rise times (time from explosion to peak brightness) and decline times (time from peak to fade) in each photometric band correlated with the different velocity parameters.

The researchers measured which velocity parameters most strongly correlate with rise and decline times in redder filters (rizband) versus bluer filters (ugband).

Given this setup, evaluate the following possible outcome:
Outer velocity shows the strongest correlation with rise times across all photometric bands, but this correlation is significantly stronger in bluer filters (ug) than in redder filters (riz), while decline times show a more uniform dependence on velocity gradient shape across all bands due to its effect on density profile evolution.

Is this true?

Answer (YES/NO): NO